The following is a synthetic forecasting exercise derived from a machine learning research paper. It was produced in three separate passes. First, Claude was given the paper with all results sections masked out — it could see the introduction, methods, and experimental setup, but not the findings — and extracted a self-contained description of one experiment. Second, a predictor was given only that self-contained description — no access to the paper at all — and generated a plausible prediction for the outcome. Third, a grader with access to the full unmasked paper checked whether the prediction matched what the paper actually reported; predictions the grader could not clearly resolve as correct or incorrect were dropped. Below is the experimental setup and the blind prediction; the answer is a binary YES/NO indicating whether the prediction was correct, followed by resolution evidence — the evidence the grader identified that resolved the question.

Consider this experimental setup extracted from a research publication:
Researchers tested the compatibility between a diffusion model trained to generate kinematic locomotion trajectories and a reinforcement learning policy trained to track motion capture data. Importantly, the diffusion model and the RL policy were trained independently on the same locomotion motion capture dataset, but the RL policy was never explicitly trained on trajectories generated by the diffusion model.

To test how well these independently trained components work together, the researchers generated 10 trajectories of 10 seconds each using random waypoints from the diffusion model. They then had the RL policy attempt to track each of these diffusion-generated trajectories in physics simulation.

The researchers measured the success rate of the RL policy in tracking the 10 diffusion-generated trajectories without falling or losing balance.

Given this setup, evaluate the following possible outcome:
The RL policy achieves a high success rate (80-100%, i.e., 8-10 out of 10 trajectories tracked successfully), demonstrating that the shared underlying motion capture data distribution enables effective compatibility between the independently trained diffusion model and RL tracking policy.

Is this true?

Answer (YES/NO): YES